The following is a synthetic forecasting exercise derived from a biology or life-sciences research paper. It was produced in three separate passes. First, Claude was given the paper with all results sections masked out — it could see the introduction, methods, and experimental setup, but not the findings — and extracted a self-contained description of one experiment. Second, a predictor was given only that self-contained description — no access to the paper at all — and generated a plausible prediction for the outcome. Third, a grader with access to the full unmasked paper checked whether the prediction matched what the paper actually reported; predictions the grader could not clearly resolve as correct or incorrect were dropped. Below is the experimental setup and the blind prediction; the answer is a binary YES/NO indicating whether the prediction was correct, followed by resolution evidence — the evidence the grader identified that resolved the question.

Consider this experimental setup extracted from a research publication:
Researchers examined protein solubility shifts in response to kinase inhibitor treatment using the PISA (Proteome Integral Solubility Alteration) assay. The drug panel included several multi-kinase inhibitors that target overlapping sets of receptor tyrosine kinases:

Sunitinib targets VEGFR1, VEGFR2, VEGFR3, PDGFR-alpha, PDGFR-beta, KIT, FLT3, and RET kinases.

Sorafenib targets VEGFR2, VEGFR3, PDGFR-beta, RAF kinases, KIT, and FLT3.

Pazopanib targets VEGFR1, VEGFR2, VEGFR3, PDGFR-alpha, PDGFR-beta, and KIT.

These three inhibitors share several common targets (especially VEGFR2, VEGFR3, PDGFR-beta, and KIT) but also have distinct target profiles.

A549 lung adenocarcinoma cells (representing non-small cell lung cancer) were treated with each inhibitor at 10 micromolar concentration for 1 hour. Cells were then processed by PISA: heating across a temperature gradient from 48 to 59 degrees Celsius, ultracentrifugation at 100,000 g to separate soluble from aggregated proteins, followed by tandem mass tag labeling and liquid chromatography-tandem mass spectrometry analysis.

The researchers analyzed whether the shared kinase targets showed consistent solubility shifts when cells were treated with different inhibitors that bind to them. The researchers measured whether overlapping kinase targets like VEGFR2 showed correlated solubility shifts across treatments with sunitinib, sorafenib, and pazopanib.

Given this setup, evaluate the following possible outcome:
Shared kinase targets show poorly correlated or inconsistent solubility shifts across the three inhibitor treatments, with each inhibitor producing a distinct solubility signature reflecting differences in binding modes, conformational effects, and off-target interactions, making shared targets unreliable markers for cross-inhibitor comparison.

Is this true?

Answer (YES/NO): NO